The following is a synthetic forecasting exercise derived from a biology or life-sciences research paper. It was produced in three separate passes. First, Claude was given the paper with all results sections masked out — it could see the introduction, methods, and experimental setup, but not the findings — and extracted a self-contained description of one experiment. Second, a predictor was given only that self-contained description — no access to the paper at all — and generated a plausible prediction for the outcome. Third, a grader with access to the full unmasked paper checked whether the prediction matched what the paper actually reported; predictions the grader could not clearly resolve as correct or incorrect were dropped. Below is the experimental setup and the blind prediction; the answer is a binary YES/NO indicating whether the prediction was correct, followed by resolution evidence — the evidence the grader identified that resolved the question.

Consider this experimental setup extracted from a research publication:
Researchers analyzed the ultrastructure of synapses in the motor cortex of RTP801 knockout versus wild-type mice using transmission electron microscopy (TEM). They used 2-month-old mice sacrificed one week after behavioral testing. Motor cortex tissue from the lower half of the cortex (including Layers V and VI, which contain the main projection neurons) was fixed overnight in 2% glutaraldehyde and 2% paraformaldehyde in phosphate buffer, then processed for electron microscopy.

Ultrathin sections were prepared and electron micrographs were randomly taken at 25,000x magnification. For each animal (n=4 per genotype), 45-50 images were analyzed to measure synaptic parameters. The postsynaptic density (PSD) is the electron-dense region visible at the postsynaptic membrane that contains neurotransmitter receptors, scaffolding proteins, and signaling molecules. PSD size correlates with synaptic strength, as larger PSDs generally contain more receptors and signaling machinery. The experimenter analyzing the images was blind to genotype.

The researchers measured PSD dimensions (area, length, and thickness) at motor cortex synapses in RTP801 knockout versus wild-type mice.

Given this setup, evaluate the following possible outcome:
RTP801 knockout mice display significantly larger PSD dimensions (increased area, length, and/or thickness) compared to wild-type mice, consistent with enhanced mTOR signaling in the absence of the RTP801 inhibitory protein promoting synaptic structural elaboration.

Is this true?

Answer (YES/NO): YES